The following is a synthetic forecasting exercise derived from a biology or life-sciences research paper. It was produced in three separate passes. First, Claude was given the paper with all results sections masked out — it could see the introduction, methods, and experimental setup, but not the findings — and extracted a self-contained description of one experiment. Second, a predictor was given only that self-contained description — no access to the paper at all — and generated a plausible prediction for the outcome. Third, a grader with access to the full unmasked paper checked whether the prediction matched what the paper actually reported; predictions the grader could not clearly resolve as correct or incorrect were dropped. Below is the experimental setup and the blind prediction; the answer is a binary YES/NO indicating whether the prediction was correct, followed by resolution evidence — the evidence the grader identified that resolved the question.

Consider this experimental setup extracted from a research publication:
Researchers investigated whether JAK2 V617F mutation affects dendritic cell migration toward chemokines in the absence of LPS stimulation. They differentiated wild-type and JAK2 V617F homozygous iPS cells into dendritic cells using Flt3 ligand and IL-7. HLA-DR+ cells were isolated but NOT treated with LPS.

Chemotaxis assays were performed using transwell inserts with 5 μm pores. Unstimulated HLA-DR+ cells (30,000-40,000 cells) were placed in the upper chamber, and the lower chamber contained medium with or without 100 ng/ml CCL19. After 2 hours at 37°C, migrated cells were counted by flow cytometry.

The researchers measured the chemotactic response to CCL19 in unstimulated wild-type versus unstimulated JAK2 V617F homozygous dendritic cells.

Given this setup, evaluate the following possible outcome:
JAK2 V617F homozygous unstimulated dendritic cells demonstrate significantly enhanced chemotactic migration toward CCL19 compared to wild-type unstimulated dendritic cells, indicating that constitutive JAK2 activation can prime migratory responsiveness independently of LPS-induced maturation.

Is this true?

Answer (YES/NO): NO